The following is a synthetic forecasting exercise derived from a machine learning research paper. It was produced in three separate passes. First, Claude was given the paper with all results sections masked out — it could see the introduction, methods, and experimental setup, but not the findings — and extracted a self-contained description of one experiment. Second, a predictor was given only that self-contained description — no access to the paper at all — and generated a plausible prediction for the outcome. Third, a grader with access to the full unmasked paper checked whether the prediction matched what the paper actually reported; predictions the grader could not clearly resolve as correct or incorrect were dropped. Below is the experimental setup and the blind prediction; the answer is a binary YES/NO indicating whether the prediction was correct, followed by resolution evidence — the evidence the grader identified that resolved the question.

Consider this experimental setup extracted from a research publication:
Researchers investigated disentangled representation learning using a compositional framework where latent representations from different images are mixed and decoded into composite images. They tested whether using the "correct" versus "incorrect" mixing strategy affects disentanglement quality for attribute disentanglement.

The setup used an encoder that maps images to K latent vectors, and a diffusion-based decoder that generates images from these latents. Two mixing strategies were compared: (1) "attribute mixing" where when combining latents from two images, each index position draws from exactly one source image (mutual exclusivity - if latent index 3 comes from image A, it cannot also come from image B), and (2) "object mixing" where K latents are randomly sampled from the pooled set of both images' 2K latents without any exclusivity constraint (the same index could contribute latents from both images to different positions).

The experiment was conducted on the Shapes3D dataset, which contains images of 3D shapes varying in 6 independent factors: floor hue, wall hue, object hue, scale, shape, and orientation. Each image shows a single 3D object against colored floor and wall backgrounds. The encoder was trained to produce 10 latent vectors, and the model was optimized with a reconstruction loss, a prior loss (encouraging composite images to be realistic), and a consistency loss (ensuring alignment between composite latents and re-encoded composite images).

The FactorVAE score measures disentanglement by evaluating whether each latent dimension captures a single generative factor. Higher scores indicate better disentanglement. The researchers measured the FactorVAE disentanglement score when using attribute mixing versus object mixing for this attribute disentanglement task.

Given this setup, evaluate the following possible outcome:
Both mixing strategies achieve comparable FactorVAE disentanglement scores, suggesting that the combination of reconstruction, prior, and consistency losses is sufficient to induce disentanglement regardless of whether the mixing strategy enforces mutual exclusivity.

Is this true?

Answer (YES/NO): NO